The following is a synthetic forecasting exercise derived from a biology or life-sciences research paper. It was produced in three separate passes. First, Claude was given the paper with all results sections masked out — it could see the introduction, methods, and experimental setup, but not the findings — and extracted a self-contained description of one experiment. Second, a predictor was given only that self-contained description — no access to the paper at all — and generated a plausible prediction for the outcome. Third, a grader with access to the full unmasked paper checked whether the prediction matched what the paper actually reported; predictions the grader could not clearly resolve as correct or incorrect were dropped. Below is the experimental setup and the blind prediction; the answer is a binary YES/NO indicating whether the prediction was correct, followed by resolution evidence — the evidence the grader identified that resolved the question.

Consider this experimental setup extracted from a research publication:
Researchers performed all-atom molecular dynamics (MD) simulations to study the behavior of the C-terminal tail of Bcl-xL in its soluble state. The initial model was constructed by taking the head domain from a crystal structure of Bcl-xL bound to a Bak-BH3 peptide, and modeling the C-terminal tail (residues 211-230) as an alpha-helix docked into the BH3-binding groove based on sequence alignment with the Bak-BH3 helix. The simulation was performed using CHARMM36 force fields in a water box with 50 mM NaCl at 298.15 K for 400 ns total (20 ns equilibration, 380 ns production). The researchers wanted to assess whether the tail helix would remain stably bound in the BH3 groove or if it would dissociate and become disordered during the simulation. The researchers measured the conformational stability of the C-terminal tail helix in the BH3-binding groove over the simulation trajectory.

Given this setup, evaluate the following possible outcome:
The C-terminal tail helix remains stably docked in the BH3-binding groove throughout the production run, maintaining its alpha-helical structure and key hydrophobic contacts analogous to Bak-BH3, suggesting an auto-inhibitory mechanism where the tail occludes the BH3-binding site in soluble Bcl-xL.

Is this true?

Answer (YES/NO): YES